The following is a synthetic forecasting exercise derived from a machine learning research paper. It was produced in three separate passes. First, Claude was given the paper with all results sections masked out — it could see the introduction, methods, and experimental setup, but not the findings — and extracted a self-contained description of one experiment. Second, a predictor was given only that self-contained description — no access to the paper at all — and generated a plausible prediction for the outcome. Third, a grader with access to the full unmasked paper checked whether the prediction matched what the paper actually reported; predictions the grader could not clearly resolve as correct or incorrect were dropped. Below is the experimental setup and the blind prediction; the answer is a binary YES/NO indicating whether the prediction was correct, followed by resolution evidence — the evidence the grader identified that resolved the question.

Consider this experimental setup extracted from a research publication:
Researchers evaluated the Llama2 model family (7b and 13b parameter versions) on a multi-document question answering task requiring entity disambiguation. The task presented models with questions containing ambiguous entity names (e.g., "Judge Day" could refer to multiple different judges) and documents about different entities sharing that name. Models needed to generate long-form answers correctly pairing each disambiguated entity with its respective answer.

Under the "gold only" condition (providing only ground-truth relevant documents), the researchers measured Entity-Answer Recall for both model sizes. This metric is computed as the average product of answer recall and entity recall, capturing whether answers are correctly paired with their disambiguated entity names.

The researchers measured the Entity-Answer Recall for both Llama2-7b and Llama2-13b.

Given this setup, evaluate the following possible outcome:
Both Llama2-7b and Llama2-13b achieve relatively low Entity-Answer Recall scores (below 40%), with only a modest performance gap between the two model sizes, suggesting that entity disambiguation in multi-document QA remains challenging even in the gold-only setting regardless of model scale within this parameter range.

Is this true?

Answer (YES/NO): NO